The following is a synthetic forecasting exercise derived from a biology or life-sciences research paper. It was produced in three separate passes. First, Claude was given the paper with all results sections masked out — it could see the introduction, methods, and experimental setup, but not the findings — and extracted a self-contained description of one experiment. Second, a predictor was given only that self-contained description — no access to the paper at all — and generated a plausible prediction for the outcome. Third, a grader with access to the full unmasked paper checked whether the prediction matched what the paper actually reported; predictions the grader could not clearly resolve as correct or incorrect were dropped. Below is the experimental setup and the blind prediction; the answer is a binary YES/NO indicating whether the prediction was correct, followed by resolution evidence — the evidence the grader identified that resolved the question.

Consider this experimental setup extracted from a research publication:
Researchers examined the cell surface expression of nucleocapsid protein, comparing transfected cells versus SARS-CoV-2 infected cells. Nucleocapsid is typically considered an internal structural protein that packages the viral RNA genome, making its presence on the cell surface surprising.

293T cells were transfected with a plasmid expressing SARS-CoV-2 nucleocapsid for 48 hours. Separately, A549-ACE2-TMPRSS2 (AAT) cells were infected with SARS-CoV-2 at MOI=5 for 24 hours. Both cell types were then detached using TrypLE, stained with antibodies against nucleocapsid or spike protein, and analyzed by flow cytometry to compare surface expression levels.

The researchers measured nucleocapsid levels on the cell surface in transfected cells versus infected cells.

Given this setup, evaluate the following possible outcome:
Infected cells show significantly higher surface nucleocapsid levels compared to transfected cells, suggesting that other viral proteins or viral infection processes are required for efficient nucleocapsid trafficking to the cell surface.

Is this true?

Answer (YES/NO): YES